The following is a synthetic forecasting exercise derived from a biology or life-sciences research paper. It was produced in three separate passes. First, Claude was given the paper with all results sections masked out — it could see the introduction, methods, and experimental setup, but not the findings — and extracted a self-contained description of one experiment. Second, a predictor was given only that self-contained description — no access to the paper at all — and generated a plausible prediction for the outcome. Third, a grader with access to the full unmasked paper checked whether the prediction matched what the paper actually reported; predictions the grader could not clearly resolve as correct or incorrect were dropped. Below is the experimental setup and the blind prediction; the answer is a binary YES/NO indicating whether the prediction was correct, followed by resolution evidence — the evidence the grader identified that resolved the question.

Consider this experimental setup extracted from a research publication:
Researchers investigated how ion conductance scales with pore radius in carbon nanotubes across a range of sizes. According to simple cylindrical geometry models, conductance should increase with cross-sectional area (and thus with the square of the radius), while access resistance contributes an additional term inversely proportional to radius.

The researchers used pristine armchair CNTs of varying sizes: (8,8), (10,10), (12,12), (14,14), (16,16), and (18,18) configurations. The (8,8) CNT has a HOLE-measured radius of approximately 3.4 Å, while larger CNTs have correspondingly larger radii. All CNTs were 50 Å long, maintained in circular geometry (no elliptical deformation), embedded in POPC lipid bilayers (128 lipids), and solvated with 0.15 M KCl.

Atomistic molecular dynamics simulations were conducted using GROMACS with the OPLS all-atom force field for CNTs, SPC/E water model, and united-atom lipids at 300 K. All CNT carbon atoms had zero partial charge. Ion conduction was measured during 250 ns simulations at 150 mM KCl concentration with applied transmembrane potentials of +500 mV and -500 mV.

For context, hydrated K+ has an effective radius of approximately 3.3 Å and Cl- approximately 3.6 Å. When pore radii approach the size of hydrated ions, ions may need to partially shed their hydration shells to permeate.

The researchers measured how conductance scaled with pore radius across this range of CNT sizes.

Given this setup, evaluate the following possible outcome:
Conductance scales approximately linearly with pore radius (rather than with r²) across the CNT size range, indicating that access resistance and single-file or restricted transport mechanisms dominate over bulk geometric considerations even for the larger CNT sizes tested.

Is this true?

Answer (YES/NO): NO